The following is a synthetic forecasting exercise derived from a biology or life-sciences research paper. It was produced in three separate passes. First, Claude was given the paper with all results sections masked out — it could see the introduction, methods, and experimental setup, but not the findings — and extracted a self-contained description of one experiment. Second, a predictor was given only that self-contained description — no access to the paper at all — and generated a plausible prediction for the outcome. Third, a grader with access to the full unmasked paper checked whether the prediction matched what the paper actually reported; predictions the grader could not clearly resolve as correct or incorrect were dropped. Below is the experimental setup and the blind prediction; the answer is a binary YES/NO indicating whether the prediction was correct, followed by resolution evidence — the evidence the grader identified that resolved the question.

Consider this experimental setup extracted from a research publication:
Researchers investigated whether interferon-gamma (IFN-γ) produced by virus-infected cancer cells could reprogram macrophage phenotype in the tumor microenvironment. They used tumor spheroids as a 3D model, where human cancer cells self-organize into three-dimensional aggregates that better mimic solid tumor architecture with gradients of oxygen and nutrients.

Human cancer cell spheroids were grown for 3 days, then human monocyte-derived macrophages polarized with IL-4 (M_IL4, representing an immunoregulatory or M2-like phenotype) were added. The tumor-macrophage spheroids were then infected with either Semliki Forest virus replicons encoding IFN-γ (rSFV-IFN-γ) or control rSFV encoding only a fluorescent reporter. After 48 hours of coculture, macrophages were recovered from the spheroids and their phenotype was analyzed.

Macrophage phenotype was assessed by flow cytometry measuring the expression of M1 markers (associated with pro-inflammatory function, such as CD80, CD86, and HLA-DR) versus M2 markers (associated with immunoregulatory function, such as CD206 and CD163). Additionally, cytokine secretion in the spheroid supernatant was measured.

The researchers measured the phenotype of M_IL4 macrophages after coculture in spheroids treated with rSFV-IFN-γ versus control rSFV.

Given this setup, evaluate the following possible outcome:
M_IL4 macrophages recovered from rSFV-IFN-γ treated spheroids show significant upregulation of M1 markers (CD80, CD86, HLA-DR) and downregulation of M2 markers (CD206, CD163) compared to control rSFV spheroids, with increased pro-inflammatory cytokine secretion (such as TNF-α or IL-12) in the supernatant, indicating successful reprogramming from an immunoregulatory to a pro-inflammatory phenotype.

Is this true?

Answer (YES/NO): NO